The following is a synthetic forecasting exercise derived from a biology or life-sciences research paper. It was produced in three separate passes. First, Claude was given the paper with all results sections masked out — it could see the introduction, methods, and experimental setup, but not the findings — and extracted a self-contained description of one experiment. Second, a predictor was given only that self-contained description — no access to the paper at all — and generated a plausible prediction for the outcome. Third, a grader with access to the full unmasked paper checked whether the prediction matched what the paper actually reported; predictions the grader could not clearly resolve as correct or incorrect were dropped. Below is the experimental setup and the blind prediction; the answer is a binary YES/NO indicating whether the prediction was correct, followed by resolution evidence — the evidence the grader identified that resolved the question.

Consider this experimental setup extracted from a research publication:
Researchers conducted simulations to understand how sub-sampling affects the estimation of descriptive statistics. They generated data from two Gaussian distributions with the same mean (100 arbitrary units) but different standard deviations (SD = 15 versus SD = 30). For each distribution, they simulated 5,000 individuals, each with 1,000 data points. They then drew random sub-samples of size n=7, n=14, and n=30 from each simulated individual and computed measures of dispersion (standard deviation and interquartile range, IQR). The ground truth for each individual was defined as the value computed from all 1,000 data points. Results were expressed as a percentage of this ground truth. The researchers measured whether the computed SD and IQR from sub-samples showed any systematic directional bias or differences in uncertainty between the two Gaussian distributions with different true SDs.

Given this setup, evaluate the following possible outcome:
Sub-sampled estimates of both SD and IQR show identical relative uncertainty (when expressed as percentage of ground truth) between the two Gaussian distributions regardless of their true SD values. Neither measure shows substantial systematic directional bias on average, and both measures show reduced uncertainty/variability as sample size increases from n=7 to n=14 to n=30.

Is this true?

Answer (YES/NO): NO